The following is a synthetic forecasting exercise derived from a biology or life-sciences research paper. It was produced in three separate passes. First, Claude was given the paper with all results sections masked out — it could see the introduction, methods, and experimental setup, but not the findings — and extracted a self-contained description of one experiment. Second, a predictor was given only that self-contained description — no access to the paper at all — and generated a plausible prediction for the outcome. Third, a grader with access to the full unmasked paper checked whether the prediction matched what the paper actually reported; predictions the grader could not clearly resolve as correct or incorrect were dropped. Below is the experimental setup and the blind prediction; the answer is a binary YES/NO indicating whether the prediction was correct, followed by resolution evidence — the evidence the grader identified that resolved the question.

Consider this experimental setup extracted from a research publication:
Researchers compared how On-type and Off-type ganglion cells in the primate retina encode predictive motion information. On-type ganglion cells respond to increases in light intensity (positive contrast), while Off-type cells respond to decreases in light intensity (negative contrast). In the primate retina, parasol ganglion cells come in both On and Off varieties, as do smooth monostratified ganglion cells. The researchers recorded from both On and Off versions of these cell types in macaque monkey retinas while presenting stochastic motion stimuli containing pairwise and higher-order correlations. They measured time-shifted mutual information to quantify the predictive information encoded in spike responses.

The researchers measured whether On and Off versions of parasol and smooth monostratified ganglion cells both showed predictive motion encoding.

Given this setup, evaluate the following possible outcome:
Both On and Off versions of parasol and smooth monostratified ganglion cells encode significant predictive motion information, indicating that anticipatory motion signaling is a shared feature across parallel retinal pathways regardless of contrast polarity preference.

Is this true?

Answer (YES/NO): YES